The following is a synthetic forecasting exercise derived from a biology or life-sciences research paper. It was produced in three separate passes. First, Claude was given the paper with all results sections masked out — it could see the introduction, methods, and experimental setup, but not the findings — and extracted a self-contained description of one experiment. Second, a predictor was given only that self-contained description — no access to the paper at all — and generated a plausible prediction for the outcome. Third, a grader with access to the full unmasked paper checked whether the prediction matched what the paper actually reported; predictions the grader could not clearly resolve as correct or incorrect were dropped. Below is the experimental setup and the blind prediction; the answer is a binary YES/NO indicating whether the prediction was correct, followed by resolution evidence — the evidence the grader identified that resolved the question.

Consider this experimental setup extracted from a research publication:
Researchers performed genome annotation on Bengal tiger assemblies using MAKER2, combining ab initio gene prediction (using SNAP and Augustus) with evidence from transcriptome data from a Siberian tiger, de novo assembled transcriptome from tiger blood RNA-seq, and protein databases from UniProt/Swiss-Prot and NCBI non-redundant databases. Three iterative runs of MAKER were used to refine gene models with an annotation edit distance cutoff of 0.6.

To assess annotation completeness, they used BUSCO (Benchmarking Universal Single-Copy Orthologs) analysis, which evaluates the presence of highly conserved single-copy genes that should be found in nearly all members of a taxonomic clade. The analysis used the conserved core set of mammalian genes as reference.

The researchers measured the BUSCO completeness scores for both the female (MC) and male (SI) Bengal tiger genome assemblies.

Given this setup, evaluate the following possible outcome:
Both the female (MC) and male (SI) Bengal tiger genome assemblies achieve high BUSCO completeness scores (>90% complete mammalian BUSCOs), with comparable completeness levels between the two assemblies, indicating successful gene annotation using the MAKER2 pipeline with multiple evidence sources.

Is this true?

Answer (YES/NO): NO